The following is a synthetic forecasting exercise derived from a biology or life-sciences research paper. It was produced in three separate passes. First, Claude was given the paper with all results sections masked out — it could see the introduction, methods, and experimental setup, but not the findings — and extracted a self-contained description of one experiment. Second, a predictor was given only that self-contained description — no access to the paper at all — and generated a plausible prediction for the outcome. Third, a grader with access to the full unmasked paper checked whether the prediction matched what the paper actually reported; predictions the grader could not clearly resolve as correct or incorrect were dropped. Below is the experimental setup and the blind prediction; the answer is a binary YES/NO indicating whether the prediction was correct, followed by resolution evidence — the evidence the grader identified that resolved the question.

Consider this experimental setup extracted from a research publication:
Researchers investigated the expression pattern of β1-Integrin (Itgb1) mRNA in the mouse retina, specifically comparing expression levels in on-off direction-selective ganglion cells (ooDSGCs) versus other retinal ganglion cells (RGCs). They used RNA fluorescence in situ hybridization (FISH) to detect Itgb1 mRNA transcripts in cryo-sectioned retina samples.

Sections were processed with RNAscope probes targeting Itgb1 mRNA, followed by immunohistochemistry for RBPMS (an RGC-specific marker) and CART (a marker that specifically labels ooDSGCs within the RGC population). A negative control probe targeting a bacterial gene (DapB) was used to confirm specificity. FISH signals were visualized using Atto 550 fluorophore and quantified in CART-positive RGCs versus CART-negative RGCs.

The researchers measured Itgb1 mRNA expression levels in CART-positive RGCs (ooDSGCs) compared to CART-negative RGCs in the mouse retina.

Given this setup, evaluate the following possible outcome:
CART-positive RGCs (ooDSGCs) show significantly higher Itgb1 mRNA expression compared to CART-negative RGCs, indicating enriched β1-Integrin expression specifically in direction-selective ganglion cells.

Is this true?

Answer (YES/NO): YES